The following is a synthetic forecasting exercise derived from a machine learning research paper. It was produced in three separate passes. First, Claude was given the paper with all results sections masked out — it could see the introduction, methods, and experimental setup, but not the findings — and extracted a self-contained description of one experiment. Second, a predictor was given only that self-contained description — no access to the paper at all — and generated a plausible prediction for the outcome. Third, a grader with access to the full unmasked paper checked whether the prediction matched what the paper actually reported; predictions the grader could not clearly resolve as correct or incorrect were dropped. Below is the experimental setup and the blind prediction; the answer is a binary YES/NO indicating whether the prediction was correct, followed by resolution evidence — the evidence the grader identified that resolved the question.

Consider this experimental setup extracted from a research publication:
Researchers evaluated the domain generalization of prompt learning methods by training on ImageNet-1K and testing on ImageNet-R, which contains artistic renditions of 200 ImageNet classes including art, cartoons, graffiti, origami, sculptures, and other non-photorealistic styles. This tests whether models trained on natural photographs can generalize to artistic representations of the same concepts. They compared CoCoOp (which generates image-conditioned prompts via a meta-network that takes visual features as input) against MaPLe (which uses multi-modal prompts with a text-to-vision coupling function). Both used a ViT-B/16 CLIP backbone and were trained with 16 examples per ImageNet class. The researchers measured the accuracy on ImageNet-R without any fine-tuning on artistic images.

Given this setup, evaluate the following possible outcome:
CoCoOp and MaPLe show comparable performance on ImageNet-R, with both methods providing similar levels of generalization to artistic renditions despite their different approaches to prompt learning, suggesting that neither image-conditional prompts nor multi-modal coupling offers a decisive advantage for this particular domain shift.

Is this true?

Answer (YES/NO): YES